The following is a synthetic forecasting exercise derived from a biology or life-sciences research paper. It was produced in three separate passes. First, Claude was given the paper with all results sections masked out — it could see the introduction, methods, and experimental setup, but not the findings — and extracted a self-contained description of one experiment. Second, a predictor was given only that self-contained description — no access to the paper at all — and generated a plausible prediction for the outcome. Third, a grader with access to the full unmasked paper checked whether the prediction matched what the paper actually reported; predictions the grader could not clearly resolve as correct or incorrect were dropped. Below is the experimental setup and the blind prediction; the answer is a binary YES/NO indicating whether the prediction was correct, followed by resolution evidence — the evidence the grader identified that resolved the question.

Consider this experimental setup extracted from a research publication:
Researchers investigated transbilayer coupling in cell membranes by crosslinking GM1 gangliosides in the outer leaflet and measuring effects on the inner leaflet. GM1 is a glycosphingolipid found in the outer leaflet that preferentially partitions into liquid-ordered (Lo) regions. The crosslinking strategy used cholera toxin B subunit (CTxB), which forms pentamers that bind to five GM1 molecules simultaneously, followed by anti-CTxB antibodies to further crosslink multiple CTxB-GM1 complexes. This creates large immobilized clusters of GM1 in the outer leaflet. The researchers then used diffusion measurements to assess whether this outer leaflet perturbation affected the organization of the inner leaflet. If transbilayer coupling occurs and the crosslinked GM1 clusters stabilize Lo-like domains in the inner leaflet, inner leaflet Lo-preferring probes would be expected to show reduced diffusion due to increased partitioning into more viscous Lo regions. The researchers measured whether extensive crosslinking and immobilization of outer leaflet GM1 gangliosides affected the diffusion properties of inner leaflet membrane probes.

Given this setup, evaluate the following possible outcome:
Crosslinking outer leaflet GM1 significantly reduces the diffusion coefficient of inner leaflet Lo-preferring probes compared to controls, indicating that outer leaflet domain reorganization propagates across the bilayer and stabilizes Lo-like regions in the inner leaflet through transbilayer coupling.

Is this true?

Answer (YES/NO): NO